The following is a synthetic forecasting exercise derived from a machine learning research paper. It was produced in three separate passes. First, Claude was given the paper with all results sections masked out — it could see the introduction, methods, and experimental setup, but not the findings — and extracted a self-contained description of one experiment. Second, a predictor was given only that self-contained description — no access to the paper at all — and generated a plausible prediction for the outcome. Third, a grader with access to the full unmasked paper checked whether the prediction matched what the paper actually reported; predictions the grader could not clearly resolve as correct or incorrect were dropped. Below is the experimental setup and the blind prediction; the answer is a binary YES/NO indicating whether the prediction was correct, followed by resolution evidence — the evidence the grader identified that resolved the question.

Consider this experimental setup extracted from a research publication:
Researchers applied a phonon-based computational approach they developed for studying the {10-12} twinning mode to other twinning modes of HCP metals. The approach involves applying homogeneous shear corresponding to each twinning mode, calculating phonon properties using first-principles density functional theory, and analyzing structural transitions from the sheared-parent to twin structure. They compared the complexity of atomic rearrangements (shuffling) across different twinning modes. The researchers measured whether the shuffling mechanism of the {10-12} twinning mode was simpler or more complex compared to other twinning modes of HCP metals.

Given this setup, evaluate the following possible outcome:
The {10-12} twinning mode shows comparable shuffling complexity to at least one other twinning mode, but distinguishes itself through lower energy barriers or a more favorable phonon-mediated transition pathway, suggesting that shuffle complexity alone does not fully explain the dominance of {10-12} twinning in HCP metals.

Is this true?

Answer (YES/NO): NO